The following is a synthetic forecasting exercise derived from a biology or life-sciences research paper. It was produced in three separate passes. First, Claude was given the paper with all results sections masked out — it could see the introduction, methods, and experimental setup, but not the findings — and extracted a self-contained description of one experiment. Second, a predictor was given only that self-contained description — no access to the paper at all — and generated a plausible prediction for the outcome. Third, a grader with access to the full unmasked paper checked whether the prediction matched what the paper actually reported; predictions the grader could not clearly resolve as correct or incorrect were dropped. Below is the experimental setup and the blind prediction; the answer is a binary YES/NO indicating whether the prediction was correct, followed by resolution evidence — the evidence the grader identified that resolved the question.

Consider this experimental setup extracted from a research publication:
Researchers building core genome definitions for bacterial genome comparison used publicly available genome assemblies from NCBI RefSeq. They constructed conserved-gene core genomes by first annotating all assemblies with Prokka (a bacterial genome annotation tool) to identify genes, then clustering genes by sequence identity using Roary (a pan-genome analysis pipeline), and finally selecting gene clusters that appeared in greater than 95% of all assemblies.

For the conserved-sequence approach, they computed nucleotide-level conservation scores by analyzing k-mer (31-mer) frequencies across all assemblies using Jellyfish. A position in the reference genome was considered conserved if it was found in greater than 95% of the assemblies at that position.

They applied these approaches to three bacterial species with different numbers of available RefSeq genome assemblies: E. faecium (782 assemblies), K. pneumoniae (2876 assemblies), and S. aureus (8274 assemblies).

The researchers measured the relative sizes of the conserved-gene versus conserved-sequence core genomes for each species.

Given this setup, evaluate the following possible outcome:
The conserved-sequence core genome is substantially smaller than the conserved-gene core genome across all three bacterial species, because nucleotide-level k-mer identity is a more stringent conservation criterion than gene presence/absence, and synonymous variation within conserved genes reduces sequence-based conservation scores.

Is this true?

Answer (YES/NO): NO